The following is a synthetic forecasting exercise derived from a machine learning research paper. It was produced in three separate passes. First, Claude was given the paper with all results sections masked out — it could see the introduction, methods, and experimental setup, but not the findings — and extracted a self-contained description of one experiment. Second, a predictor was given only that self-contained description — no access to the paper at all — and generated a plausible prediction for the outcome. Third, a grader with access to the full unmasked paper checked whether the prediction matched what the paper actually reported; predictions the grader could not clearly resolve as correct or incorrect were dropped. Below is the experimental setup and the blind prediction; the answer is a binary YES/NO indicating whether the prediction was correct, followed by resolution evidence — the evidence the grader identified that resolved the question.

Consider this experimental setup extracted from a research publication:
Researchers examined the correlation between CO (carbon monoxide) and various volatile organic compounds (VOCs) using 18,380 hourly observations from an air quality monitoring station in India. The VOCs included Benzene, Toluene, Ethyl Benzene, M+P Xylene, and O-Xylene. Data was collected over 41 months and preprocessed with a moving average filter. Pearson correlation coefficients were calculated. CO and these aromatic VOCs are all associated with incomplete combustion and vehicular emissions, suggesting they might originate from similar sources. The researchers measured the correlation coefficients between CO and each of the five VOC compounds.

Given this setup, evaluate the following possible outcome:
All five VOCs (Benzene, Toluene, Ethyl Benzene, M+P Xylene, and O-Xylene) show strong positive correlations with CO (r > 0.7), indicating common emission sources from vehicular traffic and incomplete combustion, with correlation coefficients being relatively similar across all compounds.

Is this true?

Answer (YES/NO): YES